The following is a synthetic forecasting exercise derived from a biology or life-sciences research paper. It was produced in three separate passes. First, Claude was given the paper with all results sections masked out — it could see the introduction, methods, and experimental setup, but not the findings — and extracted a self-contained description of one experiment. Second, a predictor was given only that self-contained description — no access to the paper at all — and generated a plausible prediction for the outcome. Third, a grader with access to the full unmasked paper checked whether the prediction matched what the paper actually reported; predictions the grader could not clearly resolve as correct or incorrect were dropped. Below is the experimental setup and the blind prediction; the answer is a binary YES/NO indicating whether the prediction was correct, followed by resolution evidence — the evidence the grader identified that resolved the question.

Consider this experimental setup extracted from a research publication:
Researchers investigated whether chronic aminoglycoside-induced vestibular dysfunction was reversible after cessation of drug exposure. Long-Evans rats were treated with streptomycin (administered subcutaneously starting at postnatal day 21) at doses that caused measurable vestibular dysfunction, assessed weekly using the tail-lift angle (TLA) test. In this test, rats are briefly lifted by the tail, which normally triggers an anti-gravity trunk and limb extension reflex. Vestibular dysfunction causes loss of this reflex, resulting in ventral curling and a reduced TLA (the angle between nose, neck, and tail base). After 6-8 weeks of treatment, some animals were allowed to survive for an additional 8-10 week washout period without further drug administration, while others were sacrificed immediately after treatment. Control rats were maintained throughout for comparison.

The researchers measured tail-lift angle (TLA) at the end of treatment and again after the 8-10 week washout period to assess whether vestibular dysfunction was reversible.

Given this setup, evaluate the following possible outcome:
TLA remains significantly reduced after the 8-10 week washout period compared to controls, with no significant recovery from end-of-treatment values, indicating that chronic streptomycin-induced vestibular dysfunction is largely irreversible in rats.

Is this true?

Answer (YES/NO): NO